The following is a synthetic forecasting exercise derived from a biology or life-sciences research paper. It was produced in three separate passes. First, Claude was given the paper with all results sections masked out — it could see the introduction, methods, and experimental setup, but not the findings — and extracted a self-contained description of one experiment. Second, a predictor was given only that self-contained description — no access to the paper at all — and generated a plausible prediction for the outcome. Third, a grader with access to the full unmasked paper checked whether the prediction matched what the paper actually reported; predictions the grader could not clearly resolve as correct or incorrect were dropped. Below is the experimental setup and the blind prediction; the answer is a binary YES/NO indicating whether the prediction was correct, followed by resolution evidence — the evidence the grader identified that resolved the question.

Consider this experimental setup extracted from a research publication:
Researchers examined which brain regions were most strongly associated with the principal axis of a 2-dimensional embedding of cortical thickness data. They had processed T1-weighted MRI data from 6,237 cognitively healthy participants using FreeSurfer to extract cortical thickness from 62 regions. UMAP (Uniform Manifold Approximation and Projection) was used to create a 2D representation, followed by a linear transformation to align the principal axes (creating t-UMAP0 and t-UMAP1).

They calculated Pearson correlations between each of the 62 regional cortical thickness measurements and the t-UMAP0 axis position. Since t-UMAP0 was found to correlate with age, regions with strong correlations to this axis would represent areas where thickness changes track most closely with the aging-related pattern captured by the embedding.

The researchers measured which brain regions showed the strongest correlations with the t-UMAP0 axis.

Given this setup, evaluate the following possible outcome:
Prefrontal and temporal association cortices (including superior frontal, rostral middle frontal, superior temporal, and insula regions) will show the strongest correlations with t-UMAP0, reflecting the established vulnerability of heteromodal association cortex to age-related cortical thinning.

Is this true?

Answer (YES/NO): NO